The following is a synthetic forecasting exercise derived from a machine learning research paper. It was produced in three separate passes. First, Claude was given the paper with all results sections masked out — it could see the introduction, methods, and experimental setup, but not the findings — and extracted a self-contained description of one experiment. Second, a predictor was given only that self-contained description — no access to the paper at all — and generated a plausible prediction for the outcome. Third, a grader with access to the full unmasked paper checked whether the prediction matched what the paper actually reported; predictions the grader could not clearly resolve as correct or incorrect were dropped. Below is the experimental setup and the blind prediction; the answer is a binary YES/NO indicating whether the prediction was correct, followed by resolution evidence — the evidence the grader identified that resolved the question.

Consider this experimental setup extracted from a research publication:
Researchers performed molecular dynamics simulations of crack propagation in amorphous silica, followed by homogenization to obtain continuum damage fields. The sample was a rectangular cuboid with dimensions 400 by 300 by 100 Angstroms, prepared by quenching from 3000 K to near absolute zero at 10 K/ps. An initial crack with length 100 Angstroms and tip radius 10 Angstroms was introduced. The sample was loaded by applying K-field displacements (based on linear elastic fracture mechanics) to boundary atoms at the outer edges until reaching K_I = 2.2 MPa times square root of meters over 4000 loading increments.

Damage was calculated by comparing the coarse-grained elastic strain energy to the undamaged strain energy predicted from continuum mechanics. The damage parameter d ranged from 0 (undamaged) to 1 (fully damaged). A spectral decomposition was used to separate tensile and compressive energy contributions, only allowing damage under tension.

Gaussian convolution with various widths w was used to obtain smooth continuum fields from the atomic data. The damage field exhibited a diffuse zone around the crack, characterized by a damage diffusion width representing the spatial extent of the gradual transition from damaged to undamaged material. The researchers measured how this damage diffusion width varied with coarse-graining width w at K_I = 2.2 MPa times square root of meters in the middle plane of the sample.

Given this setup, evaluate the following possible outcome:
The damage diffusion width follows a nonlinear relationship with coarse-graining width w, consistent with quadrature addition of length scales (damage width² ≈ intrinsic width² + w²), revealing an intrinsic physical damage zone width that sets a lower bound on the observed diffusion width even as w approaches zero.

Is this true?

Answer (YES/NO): NO